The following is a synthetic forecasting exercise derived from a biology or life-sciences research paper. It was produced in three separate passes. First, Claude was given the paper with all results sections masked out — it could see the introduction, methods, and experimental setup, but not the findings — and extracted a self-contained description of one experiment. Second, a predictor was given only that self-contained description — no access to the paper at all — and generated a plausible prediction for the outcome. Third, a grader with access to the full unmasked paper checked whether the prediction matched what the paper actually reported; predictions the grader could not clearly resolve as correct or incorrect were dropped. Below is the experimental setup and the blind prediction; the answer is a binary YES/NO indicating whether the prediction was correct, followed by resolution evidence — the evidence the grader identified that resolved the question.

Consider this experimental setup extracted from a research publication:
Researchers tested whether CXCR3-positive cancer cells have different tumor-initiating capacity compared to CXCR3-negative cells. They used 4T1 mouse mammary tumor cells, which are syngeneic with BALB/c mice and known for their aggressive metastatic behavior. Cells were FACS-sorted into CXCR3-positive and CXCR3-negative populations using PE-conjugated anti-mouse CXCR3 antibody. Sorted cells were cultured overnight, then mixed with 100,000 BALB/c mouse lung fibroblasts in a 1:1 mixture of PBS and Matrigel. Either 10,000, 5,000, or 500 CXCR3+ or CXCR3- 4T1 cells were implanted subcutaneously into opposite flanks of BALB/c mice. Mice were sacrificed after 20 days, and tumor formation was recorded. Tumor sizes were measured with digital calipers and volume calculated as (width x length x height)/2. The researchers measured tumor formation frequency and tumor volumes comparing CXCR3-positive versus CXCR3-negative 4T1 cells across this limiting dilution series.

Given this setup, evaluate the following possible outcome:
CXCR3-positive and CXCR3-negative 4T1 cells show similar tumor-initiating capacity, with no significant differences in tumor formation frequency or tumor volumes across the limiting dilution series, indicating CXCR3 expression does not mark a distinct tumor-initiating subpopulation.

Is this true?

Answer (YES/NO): NO